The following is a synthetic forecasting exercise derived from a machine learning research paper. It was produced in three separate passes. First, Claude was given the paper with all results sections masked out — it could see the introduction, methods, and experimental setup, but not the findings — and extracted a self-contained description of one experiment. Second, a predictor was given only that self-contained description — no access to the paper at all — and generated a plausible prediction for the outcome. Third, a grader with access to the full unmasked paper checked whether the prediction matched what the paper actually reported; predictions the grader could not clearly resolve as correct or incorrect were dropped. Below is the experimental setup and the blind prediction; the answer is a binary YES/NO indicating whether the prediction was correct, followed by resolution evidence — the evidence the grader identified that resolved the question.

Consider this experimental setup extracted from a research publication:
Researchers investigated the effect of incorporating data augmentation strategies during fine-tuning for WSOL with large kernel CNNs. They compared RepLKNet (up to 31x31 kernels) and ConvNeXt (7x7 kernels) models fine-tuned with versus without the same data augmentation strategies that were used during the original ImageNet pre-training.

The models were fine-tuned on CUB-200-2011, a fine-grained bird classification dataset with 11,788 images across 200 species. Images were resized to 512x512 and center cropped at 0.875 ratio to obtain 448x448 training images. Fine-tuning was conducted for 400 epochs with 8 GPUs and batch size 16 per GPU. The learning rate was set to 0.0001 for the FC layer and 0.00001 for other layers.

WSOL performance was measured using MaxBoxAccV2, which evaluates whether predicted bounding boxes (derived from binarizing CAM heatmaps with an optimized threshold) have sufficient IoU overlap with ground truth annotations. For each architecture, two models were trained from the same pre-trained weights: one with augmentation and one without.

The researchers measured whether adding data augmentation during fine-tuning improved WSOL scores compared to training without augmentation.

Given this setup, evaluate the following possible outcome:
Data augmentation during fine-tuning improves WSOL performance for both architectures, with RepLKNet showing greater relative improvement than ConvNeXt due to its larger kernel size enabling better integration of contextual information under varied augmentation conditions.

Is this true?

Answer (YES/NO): NO